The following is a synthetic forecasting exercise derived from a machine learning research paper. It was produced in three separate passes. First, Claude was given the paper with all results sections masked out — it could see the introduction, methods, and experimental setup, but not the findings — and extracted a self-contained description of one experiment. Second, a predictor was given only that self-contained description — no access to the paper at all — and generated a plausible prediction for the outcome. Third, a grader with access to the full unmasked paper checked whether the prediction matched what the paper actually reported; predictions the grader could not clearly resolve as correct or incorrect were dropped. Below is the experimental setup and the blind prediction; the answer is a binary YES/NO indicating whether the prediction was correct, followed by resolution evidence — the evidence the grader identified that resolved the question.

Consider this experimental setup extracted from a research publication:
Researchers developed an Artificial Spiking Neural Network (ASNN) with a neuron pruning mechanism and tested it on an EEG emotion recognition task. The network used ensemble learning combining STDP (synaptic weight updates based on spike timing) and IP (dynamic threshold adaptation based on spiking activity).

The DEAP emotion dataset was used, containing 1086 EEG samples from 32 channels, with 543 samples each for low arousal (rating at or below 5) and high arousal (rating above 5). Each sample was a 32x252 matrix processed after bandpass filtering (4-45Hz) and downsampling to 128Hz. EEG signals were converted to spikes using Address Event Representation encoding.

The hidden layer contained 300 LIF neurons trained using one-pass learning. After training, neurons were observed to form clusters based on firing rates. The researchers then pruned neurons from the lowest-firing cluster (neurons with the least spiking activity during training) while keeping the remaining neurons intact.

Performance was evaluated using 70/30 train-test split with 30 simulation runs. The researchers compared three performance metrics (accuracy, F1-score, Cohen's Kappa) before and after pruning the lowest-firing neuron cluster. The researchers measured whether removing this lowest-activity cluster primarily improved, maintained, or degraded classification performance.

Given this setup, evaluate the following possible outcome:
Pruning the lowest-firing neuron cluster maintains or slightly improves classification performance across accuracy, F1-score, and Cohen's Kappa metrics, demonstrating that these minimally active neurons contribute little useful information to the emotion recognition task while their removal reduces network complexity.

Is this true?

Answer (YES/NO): NO